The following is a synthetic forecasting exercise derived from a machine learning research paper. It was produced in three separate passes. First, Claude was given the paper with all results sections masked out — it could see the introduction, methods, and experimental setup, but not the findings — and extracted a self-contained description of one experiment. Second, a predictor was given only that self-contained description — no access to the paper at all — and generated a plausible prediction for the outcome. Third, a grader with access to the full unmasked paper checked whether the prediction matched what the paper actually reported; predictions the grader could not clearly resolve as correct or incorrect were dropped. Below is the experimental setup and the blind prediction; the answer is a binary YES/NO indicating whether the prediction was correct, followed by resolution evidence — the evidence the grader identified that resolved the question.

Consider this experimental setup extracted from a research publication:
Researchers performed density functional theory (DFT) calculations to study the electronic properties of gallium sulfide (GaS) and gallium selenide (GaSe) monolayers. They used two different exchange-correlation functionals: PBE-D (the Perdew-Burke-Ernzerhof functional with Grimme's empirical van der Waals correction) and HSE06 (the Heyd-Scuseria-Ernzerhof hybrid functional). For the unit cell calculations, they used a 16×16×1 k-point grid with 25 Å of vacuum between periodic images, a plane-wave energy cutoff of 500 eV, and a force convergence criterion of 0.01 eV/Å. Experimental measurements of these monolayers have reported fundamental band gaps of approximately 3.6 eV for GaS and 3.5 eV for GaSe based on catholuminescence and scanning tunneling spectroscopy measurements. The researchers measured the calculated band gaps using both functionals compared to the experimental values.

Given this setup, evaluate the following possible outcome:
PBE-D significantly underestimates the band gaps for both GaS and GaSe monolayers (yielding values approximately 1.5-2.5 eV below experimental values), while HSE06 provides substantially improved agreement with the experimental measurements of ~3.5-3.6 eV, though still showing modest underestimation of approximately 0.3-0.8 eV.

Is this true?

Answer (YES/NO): NO